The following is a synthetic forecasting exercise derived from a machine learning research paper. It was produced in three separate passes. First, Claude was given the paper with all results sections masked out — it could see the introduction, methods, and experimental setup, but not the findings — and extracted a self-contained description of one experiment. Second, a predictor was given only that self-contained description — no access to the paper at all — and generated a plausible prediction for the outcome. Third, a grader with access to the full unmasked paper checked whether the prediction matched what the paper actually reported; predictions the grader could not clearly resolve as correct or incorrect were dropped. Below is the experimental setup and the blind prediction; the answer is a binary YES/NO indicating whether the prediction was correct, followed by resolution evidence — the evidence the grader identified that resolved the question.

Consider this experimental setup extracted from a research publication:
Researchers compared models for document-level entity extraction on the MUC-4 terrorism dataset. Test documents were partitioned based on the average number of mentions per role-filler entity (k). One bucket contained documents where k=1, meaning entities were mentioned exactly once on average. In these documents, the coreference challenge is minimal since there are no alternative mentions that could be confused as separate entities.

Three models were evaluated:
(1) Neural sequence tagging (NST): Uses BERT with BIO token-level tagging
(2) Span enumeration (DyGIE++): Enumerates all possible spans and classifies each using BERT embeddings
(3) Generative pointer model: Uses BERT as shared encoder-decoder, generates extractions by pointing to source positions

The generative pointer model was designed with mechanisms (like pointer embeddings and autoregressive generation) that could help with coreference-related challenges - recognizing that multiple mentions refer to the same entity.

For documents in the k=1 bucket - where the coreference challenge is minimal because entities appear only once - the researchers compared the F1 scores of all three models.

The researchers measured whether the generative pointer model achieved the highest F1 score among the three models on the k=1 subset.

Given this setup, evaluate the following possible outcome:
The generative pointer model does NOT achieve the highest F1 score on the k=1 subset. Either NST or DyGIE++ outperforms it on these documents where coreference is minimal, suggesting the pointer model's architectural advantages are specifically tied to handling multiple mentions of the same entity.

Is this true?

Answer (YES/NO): YES